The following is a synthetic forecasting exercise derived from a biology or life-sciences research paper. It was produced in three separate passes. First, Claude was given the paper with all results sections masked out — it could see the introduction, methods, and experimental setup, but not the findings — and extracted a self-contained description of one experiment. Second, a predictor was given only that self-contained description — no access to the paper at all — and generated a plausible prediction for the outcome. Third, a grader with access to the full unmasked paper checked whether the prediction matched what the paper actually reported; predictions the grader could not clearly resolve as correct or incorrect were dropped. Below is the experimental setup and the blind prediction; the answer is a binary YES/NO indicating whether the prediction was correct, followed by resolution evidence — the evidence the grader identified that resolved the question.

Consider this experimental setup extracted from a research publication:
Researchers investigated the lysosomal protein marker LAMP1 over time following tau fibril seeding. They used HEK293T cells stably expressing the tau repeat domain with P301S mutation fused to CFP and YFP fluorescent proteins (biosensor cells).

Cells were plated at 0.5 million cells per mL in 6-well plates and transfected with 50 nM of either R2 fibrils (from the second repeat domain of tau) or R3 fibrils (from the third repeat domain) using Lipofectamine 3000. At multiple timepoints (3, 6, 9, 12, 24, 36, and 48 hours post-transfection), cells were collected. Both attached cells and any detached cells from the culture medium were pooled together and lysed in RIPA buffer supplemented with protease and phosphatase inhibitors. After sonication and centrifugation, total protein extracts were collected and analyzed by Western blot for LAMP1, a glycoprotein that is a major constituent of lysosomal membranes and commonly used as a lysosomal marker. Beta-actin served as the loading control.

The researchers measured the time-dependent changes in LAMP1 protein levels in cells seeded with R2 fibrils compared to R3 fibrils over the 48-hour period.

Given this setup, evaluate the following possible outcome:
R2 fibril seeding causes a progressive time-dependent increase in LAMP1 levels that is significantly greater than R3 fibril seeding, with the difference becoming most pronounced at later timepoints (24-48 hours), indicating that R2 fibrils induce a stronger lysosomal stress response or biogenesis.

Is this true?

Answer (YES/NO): NO